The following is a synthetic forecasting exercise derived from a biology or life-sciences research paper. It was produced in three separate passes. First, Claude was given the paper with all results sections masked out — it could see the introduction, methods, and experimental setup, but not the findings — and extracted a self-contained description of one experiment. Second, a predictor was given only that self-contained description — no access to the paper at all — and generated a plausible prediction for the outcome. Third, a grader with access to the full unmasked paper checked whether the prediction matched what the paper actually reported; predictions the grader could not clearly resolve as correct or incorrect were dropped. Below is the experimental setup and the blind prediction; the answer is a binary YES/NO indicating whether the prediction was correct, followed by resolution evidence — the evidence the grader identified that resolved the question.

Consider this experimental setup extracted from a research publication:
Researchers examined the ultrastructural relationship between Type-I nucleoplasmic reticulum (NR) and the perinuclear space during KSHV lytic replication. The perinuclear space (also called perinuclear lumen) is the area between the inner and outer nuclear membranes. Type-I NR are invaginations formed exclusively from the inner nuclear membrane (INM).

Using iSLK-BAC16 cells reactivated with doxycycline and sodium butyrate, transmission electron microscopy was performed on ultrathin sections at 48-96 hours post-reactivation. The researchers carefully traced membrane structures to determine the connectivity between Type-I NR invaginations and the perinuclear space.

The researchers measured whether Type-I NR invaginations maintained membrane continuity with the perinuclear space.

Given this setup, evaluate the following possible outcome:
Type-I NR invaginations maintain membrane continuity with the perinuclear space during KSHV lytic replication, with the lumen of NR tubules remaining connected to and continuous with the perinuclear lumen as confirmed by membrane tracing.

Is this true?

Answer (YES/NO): YES